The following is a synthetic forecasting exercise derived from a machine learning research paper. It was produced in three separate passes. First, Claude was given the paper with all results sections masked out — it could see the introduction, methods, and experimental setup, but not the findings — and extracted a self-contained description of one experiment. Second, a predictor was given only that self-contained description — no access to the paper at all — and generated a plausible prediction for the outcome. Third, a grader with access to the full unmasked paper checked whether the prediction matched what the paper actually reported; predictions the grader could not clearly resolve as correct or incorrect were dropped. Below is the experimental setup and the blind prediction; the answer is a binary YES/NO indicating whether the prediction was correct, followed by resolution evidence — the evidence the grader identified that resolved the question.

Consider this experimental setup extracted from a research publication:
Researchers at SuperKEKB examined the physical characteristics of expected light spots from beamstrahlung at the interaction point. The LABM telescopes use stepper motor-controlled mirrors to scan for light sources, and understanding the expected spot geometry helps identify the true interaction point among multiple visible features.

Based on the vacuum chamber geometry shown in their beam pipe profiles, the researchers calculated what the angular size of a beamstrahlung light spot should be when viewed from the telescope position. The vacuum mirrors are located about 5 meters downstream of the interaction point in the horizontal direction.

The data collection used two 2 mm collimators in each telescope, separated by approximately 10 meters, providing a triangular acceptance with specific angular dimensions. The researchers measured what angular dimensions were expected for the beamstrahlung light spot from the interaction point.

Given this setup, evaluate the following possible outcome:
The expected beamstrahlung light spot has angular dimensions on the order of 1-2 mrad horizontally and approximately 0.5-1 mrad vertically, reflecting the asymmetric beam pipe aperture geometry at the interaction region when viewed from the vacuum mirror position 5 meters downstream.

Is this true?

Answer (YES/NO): NO